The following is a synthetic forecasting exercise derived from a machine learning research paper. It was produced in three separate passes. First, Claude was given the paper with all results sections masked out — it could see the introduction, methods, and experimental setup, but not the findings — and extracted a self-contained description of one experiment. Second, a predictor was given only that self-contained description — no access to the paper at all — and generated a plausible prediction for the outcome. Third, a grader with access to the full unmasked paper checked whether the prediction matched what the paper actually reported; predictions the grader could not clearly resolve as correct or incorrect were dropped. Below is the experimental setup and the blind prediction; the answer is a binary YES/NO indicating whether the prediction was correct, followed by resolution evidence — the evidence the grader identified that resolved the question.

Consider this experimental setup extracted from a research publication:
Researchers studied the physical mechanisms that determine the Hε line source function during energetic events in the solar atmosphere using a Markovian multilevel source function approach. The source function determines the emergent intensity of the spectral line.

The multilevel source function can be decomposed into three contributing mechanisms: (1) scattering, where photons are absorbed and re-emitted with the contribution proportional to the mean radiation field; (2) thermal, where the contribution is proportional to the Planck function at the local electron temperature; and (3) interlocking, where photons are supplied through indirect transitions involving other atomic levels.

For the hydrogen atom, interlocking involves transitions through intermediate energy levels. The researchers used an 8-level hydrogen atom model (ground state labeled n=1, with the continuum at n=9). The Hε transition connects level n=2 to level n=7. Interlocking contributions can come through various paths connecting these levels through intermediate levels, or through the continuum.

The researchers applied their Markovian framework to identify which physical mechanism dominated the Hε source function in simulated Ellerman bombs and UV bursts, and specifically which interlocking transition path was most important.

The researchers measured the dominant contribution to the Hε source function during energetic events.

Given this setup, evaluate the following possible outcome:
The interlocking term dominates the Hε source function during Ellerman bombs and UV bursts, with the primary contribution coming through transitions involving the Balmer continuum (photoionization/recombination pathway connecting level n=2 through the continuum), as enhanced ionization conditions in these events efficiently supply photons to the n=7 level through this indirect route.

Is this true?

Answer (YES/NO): NO